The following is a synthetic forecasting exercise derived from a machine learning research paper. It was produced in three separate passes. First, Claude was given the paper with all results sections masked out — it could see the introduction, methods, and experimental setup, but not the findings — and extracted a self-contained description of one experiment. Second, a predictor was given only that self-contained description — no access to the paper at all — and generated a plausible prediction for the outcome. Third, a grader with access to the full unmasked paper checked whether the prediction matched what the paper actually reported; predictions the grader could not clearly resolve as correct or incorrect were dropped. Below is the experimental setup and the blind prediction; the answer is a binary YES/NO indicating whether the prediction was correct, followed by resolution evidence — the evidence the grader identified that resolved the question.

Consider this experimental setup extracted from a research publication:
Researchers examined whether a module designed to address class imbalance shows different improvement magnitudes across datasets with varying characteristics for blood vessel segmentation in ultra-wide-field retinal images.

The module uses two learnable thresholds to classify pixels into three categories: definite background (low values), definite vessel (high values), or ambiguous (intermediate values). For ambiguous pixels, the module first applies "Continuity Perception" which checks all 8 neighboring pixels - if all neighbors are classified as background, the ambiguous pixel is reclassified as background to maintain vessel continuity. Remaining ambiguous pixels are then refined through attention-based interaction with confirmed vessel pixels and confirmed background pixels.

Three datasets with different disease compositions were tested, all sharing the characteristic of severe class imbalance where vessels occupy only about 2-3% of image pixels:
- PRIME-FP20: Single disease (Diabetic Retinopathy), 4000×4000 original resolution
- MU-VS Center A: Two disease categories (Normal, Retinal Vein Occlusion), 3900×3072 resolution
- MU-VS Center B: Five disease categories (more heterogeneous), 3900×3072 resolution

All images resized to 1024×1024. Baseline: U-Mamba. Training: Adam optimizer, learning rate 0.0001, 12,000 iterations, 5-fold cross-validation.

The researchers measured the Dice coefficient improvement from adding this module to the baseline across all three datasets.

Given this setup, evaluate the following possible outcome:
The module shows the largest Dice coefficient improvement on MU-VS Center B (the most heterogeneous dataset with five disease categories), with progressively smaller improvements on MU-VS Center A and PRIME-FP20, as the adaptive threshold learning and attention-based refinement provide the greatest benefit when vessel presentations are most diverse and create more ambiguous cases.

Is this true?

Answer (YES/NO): NO